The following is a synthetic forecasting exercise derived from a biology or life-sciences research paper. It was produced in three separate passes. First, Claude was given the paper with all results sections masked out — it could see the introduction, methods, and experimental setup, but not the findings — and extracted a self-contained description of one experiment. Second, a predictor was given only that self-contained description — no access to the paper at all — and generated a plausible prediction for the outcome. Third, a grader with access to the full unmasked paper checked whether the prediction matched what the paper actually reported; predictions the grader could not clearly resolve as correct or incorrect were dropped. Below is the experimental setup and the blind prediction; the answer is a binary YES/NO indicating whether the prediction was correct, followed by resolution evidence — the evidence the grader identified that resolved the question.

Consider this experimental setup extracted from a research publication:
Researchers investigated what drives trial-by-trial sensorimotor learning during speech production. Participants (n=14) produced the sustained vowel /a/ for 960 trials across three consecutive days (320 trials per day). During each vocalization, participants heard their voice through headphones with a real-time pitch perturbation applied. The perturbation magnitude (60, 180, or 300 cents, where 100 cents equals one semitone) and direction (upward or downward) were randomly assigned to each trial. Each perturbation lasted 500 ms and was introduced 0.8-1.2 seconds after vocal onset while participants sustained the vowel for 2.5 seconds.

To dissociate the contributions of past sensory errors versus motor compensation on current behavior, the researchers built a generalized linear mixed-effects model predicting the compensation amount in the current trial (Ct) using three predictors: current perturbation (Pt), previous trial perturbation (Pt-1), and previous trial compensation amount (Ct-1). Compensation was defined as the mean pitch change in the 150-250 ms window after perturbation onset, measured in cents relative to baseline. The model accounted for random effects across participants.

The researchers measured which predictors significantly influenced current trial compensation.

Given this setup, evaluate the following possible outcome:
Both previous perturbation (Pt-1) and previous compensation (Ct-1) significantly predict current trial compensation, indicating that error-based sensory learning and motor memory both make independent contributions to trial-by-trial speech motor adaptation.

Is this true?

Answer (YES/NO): NO